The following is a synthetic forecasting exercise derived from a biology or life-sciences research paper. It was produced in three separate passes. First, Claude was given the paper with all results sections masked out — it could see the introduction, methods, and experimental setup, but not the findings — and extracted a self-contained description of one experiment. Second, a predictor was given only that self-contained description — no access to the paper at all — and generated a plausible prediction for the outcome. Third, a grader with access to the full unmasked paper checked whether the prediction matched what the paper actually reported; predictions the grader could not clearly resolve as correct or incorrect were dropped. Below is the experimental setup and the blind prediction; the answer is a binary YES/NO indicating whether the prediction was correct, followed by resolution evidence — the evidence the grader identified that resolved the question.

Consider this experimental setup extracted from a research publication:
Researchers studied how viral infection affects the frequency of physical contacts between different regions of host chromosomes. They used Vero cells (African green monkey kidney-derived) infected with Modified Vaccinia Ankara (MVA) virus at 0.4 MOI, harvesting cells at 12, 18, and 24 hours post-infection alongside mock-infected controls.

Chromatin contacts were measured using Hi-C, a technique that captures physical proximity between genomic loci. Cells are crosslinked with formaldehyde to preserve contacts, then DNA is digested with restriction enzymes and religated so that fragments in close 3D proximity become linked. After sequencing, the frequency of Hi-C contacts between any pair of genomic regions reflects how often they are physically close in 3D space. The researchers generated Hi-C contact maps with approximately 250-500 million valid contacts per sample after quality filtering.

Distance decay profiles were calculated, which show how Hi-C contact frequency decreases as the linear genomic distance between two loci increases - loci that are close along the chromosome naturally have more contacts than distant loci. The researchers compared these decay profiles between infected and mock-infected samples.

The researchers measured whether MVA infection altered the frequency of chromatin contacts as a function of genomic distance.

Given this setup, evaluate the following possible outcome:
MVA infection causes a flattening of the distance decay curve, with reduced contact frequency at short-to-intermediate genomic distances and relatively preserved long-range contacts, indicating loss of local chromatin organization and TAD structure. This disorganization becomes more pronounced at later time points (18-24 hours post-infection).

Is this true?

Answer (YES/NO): NO